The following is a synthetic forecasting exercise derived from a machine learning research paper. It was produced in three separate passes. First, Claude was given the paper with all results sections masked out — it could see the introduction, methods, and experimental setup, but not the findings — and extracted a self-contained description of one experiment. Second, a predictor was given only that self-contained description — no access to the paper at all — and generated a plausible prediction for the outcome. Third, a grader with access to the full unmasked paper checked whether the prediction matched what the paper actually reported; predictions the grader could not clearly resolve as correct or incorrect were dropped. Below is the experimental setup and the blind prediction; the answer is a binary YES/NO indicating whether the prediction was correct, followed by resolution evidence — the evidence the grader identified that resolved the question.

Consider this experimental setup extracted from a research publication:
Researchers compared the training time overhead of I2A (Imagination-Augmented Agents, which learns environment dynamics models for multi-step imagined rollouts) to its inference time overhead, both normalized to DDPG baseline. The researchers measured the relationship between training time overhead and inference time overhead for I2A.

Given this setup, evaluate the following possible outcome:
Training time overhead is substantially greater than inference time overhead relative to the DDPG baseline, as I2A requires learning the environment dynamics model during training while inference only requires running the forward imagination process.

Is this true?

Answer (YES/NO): NO